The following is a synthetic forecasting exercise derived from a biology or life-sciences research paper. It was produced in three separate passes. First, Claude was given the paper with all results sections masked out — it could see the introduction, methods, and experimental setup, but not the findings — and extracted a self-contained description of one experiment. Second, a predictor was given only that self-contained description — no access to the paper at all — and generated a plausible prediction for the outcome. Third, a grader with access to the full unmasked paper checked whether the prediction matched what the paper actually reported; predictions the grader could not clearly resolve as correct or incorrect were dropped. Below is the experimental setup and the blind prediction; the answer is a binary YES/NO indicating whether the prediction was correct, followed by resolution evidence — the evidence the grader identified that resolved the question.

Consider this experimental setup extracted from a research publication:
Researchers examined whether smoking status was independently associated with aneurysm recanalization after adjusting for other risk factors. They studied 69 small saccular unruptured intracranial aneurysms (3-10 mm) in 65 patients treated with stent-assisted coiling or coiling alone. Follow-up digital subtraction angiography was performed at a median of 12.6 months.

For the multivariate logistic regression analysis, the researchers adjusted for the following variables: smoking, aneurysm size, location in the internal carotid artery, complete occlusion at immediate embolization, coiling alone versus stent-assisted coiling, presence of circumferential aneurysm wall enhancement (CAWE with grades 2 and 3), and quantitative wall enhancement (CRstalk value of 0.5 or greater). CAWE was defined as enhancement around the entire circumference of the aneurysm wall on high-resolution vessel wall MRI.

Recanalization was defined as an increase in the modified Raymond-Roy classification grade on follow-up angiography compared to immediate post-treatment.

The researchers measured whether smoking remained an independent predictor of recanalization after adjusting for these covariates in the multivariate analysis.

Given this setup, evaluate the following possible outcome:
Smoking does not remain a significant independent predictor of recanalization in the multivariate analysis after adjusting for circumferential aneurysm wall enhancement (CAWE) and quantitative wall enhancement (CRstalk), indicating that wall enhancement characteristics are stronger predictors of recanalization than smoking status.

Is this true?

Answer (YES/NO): NO